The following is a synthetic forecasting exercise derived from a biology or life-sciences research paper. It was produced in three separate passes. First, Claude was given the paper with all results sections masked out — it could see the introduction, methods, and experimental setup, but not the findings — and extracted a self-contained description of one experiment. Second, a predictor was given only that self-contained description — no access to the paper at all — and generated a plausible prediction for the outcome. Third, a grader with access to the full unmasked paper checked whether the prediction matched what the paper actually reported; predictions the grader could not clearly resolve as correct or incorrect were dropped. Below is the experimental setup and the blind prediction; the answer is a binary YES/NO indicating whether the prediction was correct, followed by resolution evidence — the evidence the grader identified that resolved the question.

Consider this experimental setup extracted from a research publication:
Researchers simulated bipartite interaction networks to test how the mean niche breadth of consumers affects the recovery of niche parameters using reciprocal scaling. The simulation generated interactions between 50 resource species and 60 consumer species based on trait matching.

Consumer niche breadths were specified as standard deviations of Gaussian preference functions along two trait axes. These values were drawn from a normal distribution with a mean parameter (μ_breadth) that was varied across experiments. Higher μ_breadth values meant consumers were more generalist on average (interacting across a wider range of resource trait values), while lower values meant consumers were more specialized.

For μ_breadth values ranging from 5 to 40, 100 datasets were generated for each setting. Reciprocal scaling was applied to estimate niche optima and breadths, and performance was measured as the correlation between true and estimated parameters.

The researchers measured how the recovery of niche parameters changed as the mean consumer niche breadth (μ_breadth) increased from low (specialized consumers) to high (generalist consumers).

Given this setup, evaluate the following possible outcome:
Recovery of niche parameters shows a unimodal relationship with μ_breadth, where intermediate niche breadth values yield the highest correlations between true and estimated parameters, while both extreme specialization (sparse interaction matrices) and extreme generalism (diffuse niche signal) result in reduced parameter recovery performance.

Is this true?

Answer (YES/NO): YES